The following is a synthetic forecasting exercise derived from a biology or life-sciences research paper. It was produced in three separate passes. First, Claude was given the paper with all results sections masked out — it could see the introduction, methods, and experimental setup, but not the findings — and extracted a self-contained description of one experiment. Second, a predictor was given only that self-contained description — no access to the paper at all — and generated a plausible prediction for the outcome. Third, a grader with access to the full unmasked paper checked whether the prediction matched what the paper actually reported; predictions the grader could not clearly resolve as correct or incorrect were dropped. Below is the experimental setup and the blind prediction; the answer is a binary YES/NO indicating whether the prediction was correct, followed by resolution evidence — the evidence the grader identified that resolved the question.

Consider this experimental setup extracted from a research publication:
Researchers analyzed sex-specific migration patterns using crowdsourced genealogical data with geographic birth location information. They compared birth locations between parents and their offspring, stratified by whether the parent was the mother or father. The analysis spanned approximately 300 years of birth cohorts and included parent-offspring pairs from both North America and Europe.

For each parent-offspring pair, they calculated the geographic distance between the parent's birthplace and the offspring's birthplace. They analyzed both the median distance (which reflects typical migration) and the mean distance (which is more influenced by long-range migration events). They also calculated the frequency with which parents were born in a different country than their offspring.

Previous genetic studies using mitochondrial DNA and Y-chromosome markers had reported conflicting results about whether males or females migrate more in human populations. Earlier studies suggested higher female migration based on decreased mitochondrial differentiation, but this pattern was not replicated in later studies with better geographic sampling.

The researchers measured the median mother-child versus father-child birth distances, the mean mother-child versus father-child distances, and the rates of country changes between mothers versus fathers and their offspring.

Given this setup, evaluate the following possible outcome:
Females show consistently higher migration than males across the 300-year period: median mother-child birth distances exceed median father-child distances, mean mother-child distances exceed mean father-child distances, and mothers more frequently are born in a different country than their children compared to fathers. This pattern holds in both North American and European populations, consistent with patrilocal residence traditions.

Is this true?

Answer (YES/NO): NO